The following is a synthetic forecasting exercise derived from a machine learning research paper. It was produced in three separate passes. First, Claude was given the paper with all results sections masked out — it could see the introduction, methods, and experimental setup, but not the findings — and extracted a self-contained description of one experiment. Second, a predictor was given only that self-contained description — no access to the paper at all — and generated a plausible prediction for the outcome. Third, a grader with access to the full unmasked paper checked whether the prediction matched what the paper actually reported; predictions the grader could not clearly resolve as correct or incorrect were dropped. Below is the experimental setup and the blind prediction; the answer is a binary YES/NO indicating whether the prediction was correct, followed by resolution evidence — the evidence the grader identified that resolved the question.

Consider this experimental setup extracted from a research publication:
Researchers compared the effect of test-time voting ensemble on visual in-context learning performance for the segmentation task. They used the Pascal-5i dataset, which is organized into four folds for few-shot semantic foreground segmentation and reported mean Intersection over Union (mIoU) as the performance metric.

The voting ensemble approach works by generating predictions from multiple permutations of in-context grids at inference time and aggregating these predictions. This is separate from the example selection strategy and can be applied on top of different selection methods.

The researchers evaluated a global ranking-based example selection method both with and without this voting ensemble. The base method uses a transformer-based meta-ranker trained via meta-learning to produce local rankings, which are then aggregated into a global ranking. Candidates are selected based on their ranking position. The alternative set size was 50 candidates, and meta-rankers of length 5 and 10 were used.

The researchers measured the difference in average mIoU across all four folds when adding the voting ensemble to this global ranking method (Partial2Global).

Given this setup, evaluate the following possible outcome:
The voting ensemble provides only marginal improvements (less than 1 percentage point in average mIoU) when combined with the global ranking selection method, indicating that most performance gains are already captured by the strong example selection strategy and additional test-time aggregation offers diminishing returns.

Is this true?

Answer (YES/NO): NO